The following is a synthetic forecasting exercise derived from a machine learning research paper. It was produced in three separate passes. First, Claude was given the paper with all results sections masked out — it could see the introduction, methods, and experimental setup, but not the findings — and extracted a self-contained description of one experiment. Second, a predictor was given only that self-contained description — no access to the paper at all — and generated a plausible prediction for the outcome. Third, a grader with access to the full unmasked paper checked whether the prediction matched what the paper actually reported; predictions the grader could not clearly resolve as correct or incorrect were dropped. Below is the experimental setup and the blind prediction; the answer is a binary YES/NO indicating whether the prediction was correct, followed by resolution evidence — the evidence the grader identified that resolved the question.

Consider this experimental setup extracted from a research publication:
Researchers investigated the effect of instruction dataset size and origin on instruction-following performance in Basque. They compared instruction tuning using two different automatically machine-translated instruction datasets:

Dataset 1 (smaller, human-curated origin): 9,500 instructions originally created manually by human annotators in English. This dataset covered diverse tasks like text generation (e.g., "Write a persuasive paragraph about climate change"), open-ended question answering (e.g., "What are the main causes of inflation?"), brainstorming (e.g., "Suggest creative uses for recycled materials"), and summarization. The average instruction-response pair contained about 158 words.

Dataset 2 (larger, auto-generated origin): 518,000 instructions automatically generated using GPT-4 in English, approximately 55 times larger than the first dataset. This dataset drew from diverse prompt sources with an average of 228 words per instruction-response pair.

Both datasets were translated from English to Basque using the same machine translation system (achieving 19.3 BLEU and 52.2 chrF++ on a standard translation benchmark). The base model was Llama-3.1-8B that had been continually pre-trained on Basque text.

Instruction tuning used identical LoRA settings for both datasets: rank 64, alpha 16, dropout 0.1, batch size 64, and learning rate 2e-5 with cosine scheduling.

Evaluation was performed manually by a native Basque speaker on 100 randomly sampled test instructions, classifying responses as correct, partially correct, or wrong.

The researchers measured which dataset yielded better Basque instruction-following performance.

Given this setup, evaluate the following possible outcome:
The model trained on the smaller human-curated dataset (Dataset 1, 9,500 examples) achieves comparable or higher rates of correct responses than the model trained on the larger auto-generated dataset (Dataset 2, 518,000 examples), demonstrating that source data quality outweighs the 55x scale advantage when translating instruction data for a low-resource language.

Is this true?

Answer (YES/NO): NO